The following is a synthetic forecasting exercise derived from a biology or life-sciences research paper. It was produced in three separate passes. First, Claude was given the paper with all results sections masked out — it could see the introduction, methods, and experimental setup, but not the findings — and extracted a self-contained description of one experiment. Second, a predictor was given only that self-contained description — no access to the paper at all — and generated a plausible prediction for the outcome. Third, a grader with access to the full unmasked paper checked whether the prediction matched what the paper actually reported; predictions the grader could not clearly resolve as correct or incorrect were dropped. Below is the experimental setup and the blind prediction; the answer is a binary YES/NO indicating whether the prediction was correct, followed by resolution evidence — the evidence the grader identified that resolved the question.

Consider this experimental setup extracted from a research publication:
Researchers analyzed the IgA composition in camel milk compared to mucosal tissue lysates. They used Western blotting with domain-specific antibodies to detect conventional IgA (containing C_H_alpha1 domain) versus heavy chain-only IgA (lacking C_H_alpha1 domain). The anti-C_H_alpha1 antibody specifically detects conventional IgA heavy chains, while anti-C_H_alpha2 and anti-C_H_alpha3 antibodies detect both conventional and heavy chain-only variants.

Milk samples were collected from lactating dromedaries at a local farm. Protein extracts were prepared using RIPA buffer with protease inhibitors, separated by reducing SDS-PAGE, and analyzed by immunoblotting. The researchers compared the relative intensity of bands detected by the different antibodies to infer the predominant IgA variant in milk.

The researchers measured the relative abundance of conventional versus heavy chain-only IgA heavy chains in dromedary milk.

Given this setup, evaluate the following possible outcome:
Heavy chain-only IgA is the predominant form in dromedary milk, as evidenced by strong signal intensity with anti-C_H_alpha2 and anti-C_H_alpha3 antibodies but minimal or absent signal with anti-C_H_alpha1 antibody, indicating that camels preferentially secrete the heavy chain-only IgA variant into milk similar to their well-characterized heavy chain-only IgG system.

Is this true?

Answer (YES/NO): NO